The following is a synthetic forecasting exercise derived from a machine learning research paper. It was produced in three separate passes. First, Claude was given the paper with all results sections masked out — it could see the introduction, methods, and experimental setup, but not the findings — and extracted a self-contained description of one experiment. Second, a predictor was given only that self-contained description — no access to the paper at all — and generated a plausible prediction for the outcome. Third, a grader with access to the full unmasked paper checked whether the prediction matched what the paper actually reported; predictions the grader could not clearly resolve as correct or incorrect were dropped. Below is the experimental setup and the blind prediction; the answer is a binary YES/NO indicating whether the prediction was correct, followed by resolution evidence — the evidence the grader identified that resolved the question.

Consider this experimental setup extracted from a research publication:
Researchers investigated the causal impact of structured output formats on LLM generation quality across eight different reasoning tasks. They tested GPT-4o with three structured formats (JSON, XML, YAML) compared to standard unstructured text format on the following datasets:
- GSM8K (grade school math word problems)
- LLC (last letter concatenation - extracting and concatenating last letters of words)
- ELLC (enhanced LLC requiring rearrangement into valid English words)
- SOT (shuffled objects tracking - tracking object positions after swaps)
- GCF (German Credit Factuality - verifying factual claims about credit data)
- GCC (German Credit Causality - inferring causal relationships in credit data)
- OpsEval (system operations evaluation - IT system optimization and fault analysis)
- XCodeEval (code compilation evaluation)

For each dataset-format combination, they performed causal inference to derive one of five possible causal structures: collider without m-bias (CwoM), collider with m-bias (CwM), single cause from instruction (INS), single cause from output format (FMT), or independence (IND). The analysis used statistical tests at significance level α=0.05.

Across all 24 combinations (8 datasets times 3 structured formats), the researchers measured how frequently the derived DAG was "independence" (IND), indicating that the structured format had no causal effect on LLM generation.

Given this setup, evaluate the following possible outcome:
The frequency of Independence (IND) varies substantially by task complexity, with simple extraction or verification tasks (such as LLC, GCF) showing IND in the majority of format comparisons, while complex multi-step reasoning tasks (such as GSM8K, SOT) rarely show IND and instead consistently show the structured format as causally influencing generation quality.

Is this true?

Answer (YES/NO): NO